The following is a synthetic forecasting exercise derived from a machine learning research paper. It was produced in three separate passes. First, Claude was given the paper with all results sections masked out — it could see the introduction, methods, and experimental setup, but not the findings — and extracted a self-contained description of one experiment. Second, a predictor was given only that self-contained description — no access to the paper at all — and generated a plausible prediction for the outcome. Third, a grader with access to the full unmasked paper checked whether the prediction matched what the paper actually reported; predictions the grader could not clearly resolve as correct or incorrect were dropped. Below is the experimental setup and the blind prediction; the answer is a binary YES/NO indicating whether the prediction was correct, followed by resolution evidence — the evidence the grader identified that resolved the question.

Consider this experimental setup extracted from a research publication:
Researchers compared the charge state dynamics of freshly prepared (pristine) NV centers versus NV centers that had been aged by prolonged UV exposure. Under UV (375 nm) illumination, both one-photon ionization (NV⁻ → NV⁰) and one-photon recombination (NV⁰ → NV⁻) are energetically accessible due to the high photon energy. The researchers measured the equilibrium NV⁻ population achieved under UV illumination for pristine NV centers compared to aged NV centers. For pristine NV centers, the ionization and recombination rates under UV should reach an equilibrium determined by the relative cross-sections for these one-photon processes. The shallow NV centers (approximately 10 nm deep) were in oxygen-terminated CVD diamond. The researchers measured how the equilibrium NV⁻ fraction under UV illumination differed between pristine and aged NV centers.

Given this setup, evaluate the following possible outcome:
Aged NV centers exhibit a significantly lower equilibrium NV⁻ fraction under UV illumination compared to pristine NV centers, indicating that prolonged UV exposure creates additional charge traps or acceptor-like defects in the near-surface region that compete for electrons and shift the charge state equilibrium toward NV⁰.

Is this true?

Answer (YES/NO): YES